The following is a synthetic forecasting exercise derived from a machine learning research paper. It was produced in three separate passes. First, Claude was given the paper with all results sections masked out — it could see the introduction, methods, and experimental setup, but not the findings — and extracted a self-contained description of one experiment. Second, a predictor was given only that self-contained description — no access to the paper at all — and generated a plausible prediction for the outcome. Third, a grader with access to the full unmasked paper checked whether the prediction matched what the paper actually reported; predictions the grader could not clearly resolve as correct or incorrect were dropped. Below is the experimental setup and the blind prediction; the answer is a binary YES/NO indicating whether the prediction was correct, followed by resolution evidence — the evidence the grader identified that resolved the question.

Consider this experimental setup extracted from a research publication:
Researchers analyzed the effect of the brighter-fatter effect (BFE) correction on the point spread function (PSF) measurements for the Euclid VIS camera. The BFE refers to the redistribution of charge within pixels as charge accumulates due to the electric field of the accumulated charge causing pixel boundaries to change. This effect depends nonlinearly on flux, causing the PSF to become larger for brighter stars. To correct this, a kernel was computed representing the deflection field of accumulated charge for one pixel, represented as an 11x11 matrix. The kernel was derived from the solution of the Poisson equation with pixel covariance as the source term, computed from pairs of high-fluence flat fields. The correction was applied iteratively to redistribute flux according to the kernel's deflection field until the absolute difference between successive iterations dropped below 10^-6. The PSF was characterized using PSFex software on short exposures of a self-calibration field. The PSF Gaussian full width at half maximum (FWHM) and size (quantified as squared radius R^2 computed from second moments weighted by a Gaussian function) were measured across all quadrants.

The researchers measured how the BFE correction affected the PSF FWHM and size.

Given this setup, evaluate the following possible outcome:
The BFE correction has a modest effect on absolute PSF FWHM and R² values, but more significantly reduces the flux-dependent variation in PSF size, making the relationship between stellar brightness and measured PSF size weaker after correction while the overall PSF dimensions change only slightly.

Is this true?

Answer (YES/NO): NO